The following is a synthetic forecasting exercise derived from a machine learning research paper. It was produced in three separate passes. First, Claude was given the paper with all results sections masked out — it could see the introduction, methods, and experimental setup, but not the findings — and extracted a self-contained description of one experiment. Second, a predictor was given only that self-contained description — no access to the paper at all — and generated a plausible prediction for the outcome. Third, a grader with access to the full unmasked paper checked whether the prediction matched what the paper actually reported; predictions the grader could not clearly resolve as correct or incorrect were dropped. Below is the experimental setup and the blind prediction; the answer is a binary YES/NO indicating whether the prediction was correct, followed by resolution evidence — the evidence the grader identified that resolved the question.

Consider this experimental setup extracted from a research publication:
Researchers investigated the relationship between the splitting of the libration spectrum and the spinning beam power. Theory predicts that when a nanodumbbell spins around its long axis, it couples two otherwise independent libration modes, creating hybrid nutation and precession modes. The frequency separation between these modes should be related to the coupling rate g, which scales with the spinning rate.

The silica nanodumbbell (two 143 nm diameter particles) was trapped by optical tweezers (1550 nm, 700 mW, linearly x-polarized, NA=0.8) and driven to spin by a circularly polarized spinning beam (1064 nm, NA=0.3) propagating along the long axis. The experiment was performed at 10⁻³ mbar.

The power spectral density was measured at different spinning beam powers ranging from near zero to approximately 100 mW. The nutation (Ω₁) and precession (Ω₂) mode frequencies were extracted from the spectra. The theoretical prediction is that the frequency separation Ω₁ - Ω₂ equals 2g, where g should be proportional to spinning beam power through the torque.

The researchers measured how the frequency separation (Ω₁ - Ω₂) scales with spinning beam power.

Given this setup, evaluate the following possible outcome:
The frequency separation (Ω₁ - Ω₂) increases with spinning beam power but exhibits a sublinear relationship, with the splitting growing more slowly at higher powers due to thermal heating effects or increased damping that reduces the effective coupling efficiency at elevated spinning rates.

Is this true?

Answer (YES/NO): NO